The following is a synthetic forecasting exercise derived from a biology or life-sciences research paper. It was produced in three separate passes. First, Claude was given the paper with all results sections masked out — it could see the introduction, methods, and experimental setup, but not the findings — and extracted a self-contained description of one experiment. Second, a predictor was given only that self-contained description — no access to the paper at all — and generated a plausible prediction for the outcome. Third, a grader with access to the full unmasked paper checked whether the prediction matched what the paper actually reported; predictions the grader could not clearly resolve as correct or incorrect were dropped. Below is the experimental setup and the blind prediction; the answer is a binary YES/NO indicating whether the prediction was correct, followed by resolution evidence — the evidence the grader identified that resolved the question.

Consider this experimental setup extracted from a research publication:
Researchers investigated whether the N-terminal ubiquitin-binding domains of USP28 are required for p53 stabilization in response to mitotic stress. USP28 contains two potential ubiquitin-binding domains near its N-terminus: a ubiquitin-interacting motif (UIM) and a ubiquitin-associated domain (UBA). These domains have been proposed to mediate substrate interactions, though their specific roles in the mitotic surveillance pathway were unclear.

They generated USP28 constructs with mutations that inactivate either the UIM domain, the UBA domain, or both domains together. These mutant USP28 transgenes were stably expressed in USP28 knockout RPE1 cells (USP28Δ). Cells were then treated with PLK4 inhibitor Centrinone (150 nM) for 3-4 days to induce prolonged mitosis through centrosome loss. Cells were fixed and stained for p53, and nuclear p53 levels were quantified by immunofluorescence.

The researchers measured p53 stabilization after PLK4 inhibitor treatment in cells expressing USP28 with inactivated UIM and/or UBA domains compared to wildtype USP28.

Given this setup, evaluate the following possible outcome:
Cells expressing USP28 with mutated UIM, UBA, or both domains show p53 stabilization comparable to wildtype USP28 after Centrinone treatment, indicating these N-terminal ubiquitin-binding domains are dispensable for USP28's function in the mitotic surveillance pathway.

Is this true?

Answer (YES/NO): YES